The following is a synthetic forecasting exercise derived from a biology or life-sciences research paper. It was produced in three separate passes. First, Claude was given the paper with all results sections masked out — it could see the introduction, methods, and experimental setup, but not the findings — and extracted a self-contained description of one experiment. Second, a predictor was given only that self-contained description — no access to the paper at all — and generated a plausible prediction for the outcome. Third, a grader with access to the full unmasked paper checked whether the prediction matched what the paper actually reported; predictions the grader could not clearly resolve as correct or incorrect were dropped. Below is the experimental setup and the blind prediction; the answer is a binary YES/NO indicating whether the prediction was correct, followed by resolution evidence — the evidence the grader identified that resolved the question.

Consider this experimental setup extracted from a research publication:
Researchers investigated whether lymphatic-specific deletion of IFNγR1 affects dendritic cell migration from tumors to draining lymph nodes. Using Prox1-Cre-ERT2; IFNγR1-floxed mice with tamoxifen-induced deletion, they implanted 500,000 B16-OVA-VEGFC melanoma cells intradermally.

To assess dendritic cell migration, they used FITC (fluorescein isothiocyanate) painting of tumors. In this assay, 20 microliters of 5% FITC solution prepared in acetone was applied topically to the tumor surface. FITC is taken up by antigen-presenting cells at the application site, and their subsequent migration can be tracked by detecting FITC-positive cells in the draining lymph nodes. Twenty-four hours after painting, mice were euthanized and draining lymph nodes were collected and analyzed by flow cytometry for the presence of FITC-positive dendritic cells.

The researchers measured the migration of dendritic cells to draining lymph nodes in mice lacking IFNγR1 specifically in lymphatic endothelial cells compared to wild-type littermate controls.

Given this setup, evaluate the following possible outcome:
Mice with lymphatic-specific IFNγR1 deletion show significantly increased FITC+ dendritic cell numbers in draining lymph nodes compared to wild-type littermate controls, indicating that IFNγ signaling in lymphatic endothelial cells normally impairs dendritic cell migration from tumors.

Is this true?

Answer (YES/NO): NO